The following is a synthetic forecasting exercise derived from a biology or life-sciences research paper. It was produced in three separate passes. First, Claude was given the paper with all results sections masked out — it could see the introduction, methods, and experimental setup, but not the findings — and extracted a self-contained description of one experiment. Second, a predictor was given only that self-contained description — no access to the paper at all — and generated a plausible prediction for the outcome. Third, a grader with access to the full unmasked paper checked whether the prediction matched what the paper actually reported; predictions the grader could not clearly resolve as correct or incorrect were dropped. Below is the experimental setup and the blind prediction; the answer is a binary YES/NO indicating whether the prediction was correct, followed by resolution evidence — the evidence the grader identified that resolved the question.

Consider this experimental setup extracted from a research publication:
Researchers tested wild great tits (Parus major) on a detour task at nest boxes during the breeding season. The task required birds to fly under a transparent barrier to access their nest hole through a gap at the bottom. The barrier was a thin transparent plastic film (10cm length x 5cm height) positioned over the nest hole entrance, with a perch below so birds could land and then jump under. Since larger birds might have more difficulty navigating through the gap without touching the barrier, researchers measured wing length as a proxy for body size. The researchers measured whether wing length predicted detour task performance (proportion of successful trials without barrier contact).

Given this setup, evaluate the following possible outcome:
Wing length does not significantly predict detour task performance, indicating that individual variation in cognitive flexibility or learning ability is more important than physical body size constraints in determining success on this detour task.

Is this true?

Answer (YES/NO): NO